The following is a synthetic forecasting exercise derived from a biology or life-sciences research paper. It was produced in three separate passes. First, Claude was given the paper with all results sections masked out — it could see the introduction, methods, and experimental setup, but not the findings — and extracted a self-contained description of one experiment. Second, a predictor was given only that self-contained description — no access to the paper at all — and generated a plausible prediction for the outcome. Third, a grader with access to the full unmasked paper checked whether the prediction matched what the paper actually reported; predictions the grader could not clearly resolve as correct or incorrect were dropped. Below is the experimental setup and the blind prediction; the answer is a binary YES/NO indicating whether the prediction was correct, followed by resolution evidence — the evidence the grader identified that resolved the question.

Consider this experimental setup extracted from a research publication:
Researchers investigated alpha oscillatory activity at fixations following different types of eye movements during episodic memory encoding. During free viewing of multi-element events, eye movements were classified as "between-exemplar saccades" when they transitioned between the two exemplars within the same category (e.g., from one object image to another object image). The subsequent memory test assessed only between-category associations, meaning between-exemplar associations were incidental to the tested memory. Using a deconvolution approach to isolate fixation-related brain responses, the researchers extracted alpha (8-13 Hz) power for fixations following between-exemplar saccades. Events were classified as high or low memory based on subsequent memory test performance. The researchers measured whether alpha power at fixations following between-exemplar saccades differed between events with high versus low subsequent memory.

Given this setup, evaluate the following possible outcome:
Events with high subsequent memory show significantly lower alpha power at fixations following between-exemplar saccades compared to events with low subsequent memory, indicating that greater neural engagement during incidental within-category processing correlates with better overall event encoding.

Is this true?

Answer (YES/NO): YES